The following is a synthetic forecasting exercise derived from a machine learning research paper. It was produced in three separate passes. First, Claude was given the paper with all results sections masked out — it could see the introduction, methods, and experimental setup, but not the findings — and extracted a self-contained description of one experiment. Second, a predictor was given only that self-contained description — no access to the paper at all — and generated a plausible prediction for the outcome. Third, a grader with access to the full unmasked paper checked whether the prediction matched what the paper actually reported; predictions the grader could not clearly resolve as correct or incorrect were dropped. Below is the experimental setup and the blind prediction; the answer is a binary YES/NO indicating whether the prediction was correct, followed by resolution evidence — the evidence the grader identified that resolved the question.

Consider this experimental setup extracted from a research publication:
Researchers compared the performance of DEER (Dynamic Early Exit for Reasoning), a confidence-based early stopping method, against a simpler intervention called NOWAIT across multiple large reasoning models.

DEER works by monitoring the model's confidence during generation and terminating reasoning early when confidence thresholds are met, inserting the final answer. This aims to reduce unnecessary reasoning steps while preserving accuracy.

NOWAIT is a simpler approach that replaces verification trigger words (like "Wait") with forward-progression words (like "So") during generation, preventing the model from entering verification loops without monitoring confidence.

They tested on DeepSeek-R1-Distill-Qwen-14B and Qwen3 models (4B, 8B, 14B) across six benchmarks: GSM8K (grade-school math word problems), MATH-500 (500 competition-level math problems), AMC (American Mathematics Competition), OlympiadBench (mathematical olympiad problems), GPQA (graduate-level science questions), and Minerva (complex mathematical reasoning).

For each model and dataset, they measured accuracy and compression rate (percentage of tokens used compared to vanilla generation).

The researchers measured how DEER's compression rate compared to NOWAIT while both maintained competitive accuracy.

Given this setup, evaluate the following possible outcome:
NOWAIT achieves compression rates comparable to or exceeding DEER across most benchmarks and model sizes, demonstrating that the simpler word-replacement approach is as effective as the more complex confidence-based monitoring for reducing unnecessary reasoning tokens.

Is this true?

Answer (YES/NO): NO